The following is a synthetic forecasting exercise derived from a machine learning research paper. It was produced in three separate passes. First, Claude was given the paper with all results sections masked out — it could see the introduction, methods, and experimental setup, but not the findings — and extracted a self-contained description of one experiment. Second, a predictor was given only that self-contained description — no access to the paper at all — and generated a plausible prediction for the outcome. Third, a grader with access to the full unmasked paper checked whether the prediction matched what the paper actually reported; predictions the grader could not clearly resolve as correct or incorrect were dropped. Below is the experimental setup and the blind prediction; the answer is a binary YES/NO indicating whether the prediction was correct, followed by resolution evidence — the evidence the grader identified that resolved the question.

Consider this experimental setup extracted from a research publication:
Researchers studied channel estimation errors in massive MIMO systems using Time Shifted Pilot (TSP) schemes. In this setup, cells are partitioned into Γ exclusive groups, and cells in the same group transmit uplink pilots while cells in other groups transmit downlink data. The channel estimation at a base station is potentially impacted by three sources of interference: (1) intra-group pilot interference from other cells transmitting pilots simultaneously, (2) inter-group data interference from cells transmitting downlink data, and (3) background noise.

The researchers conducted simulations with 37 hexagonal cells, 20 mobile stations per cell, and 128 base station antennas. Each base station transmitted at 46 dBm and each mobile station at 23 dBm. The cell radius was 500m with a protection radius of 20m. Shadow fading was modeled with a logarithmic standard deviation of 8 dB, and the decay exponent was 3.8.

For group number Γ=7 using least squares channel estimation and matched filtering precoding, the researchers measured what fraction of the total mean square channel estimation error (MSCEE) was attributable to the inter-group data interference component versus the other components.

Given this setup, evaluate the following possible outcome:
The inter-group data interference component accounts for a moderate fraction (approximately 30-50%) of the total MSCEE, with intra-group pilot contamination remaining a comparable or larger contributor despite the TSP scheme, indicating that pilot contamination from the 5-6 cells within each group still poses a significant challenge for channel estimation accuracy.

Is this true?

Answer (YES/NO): NO